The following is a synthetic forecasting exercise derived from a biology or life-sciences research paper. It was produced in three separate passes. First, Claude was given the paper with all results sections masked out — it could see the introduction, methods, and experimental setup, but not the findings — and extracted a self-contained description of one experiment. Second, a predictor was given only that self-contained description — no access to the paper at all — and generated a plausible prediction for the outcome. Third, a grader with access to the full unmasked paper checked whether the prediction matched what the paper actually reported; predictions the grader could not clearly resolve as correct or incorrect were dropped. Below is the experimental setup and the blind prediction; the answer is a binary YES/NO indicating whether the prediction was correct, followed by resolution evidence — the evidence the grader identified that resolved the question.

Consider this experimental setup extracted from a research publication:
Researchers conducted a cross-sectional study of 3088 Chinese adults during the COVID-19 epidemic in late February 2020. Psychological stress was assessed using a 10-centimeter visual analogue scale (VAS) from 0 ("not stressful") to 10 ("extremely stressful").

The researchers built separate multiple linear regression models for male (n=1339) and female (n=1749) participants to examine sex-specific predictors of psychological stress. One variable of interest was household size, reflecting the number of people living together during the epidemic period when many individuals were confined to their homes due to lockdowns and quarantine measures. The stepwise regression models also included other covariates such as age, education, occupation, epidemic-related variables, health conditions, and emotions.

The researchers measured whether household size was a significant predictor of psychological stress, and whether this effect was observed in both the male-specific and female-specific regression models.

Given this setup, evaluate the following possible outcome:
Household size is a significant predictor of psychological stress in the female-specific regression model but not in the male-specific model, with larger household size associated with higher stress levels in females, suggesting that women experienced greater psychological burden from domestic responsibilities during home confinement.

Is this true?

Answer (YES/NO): NO